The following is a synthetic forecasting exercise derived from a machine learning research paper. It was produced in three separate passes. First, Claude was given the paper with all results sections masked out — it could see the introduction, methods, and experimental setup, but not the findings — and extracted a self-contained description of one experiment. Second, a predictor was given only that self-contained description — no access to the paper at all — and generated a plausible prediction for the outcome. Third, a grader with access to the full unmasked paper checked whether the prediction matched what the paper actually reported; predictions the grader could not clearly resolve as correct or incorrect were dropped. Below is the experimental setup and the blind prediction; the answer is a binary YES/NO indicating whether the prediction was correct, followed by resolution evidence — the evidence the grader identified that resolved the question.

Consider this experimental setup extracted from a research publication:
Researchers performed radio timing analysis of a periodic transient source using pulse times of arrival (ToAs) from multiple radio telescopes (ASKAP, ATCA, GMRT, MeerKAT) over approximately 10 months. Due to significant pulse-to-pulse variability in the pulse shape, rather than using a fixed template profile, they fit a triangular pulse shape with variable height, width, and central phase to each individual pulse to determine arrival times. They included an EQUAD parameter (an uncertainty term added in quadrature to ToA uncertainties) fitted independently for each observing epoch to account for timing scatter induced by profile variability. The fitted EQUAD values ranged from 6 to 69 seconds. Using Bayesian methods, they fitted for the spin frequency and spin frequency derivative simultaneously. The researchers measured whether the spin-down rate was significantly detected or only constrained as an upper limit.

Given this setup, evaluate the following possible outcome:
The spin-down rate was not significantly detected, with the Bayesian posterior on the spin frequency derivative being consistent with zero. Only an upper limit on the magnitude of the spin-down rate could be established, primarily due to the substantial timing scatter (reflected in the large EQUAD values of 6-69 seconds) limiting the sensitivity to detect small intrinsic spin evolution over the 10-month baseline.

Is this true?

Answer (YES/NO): YES